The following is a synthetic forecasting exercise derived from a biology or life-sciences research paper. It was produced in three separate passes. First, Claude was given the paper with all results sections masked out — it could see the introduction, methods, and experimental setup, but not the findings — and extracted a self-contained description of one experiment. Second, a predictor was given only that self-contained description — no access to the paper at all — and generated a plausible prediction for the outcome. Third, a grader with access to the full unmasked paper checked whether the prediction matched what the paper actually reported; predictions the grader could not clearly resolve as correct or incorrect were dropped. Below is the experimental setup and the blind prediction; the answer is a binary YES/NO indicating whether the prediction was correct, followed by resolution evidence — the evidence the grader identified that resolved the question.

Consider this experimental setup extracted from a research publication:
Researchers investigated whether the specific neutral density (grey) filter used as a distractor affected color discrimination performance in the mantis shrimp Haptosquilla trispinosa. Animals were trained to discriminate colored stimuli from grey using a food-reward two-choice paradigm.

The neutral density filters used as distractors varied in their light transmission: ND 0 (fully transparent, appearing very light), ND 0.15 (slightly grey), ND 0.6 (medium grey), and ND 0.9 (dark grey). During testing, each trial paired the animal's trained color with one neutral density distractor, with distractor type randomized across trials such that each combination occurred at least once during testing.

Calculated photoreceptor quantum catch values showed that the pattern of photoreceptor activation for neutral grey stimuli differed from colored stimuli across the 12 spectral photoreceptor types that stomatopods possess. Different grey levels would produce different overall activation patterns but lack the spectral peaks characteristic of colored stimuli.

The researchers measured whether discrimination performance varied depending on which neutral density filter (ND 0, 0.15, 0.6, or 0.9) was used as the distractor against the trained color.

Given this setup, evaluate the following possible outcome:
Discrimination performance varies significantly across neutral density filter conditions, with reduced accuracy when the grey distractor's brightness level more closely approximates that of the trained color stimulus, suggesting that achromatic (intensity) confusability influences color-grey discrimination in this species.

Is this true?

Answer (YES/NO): YES